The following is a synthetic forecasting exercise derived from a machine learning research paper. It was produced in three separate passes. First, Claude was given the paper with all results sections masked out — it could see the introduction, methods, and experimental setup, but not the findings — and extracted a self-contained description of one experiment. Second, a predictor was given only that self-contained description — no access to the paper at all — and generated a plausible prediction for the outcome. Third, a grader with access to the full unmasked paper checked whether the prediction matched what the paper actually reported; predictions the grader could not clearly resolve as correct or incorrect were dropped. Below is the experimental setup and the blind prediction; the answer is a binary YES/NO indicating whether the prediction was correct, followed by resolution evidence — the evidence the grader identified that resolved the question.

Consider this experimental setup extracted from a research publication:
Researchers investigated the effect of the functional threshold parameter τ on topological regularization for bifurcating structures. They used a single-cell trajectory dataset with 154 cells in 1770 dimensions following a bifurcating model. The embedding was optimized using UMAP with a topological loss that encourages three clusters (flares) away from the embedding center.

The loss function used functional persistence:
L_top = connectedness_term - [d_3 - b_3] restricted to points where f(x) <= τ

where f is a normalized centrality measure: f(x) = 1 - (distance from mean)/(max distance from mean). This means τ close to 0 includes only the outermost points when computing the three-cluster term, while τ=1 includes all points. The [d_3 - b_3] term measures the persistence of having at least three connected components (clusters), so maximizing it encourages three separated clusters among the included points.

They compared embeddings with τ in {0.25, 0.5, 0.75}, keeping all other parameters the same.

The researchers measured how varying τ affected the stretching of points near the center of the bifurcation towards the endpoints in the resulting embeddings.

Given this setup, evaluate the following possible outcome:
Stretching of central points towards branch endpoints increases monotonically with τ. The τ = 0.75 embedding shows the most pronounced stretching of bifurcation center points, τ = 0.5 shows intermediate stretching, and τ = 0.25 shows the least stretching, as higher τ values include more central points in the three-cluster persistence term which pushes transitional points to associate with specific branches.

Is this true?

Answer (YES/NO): NO